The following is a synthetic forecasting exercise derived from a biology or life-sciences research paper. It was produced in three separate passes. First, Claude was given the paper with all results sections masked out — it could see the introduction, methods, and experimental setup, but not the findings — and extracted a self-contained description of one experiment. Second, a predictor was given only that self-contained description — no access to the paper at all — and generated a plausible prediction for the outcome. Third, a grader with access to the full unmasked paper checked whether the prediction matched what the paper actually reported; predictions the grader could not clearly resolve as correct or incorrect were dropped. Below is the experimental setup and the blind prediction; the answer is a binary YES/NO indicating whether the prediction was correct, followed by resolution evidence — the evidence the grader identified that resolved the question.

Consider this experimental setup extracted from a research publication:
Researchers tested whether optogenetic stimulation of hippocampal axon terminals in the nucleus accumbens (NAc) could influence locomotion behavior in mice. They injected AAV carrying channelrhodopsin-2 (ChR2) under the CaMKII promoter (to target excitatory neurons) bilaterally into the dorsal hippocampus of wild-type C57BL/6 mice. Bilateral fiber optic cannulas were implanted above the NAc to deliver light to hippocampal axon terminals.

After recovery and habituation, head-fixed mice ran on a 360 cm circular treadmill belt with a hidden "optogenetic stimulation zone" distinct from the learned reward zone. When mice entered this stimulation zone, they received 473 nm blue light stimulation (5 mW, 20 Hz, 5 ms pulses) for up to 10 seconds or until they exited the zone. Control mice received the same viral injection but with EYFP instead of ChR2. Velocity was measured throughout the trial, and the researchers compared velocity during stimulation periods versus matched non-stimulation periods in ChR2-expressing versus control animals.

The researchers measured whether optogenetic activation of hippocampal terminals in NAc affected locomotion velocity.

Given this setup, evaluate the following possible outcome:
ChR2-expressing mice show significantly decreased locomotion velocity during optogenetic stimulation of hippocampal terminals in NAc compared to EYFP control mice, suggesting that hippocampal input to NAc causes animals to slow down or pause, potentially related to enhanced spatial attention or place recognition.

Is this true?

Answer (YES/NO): YES